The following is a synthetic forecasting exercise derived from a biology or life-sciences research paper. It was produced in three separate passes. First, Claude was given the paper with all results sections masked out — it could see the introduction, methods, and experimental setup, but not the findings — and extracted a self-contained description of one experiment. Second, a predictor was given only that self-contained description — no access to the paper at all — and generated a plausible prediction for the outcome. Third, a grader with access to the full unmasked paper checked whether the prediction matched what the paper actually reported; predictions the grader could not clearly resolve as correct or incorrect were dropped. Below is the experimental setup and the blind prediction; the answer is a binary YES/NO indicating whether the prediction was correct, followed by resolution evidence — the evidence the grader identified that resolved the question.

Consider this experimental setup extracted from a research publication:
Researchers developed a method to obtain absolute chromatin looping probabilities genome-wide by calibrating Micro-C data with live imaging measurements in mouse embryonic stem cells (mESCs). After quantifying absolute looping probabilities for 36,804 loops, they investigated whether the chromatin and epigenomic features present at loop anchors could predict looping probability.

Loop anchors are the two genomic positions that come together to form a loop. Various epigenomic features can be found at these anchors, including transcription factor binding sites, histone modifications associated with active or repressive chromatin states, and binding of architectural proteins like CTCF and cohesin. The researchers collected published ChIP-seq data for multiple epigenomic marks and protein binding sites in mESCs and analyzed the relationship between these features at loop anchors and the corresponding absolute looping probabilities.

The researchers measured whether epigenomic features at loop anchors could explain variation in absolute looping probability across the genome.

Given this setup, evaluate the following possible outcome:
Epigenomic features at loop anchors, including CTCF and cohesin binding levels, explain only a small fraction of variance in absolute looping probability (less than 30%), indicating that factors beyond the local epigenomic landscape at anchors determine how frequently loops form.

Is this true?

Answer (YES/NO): YES